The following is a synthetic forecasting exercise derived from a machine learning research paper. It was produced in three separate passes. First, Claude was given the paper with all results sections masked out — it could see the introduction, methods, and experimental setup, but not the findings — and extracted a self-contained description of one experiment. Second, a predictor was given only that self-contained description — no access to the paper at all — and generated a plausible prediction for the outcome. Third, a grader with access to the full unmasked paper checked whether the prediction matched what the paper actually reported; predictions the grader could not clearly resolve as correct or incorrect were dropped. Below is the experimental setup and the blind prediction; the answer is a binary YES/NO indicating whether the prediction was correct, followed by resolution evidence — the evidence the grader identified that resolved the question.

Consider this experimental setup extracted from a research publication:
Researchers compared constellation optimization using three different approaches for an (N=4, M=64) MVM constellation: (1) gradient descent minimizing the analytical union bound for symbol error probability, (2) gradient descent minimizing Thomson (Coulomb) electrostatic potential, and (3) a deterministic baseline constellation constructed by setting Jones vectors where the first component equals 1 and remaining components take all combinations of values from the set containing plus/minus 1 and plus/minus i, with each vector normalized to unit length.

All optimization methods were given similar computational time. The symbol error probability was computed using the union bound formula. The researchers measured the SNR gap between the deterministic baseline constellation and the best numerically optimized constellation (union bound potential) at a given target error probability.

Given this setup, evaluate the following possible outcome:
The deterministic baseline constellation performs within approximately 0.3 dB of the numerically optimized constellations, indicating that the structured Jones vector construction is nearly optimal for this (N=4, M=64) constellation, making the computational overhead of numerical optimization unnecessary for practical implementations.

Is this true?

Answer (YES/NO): NO